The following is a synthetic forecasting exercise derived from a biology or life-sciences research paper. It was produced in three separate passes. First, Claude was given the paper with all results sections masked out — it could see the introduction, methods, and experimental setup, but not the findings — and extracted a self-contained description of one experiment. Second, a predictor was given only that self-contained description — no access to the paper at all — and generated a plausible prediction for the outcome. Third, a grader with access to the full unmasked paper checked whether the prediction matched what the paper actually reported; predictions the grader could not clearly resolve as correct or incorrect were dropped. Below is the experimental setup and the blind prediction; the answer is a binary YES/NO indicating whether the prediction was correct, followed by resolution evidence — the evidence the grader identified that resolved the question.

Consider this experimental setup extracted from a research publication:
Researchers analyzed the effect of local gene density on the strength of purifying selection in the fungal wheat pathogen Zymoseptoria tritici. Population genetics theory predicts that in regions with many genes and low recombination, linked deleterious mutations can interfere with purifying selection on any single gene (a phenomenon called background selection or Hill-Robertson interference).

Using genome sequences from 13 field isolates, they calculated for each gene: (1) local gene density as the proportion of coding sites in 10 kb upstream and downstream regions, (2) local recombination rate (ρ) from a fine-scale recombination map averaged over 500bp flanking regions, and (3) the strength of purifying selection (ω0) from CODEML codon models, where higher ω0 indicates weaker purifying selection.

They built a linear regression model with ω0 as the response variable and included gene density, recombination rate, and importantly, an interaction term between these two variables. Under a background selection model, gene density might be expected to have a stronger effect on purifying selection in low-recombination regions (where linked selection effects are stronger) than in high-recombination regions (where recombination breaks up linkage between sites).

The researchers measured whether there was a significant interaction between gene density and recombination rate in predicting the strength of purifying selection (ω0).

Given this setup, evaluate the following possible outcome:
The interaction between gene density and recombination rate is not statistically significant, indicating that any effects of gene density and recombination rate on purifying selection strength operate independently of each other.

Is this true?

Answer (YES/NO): NO